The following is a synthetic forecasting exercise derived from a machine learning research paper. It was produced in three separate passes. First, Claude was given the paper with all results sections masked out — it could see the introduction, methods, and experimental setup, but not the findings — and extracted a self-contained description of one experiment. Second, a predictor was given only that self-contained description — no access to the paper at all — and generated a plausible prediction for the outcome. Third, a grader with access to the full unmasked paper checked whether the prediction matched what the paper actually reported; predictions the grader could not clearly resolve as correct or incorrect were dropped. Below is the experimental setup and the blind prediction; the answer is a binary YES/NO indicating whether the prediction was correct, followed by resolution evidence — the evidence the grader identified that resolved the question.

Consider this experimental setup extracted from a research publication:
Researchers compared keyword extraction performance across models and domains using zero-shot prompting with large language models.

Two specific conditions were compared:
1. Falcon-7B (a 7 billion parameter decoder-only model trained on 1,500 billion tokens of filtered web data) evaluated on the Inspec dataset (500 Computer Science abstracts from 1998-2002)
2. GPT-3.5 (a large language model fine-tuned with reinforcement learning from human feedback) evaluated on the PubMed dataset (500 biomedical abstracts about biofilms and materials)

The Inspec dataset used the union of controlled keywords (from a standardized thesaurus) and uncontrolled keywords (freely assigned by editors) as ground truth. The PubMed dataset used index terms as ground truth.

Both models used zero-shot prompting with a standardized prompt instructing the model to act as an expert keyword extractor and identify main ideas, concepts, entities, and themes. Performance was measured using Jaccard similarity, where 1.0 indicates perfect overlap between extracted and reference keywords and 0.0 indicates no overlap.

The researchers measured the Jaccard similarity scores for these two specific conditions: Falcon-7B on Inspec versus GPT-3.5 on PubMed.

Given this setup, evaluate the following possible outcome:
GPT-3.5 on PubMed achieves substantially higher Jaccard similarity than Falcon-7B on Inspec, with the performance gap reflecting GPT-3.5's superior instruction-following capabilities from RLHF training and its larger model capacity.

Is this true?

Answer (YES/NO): NO